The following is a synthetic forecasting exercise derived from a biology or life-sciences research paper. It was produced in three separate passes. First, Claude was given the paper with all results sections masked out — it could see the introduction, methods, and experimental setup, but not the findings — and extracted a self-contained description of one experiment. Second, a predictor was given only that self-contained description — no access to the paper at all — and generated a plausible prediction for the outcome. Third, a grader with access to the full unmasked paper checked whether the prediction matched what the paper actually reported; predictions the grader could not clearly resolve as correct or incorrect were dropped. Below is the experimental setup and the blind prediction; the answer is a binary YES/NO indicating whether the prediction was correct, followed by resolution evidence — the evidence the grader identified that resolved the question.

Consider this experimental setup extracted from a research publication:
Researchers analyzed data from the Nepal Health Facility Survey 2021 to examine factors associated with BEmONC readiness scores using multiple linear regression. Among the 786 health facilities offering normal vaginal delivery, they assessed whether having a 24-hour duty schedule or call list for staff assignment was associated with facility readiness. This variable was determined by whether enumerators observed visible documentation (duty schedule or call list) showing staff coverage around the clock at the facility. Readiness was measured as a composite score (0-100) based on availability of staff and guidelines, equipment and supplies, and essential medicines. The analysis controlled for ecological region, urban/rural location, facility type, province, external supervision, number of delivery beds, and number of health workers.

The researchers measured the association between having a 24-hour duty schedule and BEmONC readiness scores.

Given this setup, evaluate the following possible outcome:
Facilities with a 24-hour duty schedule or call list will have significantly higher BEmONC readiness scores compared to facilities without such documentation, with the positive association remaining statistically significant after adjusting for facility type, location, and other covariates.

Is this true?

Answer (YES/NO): YES